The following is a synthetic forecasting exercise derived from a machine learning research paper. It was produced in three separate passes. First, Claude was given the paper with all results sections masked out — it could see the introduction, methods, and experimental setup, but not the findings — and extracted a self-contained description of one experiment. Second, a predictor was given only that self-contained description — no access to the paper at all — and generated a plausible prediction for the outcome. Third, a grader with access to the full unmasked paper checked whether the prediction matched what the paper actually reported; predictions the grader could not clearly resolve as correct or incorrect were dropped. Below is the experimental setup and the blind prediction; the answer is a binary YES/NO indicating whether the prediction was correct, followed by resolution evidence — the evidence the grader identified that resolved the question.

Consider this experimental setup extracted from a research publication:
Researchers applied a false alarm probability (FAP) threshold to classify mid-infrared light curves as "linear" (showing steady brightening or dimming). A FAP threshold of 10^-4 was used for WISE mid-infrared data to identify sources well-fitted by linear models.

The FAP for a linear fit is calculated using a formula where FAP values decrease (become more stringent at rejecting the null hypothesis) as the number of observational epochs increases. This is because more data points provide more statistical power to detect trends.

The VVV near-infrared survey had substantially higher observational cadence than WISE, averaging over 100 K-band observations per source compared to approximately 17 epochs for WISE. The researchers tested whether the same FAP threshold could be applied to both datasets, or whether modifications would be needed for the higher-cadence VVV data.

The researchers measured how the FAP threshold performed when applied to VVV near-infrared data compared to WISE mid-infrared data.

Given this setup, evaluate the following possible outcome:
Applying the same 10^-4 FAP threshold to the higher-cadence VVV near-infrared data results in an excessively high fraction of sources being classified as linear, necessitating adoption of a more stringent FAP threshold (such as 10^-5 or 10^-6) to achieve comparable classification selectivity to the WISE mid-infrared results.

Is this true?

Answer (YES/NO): NO